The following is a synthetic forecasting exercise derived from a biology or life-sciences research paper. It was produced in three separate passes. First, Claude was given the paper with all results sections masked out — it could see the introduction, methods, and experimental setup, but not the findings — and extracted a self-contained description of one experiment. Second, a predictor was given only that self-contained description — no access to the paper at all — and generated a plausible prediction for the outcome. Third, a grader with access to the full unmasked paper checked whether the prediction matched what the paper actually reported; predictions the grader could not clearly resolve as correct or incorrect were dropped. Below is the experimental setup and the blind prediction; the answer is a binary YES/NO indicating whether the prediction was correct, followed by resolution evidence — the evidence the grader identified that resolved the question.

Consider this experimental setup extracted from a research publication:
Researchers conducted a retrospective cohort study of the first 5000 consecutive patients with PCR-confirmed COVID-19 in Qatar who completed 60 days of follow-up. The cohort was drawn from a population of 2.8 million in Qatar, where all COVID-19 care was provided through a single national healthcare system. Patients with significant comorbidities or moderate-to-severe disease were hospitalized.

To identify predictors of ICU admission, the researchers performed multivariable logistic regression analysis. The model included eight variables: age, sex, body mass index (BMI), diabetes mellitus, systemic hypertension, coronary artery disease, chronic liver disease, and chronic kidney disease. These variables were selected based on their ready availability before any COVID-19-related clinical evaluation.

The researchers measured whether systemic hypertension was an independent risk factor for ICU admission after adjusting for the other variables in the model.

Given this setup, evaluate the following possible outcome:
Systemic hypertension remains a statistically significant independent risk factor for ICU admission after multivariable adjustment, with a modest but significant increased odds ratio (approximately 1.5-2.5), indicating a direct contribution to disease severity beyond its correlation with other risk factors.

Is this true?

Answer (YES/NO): NO